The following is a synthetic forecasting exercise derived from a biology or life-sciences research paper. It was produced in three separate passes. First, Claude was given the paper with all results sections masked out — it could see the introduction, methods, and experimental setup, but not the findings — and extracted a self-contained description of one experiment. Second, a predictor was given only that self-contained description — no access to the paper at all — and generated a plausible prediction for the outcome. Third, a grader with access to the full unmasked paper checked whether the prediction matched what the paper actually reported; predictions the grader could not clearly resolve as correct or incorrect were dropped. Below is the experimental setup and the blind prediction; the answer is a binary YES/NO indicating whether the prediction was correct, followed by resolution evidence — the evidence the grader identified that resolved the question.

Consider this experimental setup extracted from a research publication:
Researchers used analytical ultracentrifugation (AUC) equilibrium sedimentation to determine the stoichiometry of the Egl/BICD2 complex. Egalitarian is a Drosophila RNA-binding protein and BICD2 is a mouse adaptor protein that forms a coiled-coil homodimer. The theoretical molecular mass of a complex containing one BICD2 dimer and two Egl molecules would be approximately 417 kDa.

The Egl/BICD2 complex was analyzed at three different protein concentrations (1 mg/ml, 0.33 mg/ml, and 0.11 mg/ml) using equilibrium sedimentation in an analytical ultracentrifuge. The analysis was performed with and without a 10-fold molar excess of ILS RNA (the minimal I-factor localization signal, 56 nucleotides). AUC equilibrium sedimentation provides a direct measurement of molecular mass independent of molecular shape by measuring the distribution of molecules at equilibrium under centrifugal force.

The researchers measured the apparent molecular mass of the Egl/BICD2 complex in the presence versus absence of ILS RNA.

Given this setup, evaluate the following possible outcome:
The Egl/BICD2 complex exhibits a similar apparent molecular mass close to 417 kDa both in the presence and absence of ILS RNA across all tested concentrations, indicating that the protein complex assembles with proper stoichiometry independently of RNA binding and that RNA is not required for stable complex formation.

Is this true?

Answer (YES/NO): NO